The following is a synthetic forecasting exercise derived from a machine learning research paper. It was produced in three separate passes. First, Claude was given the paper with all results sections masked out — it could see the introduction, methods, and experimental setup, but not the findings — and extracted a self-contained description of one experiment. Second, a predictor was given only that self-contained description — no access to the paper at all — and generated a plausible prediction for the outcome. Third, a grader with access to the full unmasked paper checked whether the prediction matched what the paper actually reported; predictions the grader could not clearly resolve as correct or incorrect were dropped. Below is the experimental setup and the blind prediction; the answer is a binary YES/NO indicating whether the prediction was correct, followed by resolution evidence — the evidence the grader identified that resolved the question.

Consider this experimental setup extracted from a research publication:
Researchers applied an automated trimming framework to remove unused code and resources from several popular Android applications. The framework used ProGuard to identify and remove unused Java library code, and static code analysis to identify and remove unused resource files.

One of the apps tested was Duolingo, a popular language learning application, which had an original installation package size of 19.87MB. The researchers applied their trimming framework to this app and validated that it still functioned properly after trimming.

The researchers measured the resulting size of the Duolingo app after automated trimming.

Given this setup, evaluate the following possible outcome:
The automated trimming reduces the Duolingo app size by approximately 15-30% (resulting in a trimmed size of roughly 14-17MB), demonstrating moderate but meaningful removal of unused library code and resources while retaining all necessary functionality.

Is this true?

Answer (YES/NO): NO